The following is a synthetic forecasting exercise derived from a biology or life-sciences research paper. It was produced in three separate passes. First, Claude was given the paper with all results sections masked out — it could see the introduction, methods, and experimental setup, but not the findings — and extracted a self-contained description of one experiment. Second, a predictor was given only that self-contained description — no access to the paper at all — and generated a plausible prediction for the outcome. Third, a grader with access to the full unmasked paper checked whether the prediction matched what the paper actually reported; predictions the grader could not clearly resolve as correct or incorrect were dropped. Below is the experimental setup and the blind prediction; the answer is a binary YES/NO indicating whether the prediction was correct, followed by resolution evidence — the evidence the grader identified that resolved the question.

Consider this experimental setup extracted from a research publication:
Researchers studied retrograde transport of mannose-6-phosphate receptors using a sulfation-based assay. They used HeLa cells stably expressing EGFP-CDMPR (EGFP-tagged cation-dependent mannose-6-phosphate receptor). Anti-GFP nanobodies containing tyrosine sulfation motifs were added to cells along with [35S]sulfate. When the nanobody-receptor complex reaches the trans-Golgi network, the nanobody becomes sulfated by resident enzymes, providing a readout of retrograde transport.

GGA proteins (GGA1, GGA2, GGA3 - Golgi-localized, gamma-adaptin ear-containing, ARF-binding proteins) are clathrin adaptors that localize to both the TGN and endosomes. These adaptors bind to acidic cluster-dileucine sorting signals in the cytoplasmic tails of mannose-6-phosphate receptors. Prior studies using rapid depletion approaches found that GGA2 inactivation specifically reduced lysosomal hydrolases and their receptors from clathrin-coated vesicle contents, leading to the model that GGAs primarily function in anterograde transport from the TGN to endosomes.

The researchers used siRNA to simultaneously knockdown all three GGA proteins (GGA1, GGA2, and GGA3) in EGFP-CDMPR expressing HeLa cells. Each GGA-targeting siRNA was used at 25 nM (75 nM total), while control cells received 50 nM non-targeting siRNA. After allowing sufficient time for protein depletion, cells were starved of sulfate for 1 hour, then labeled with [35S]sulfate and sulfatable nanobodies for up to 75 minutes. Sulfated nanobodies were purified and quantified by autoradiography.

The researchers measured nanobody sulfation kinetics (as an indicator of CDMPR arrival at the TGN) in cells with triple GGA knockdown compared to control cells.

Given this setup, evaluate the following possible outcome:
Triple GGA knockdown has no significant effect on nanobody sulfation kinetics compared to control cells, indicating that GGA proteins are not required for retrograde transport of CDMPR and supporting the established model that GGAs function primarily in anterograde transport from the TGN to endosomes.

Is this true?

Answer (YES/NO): NO